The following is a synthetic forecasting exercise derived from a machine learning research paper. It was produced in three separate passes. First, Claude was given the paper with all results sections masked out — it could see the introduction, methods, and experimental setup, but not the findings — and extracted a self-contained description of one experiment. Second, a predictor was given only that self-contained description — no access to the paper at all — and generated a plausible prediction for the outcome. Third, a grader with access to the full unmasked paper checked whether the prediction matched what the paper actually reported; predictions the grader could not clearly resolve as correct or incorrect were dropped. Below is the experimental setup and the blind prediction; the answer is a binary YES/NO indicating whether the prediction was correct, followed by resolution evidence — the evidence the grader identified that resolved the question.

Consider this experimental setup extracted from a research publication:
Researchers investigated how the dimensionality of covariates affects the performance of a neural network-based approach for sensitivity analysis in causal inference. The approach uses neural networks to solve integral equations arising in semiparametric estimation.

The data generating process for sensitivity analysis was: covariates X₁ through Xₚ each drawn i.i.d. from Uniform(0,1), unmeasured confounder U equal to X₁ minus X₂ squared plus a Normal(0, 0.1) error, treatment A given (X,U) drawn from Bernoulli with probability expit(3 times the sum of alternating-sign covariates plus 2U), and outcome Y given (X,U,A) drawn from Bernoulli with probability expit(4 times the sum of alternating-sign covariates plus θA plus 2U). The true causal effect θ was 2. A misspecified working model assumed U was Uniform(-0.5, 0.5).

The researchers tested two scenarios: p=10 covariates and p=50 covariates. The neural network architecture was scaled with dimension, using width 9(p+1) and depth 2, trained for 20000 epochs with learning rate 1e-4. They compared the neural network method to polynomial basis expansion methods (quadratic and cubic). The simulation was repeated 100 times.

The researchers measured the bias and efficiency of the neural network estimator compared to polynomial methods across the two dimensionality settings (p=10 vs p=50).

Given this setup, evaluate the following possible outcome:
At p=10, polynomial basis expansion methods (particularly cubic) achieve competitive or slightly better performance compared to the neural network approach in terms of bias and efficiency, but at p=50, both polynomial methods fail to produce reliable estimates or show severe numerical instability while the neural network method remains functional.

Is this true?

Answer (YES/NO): NO